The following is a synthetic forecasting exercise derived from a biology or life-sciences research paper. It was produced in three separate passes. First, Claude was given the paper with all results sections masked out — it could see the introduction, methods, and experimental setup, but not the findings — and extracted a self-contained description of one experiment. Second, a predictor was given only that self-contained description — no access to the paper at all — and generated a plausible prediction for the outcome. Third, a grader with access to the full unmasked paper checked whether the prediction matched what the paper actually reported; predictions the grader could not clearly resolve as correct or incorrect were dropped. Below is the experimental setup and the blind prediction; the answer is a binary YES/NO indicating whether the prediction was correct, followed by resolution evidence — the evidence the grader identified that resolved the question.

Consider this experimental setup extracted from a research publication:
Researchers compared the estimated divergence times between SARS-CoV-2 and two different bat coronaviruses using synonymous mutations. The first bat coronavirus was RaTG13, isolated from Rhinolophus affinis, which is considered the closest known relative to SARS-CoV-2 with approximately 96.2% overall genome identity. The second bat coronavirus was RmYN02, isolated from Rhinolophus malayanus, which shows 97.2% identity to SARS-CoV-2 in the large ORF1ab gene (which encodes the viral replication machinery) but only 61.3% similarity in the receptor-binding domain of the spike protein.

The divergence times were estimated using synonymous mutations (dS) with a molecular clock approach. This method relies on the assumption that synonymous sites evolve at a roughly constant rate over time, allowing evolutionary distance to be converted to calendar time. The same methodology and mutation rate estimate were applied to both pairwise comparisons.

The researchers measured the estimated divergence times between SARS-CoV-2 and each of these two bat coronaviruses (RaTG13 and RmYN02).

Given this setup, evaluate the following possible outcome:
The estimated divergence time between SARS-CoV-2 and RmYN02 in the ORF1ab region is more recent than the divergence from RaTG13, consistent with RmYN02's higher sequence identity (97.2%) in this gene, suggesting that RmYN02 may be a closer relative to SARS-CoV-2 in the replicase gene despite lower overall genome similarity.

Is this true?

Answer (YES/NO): NO